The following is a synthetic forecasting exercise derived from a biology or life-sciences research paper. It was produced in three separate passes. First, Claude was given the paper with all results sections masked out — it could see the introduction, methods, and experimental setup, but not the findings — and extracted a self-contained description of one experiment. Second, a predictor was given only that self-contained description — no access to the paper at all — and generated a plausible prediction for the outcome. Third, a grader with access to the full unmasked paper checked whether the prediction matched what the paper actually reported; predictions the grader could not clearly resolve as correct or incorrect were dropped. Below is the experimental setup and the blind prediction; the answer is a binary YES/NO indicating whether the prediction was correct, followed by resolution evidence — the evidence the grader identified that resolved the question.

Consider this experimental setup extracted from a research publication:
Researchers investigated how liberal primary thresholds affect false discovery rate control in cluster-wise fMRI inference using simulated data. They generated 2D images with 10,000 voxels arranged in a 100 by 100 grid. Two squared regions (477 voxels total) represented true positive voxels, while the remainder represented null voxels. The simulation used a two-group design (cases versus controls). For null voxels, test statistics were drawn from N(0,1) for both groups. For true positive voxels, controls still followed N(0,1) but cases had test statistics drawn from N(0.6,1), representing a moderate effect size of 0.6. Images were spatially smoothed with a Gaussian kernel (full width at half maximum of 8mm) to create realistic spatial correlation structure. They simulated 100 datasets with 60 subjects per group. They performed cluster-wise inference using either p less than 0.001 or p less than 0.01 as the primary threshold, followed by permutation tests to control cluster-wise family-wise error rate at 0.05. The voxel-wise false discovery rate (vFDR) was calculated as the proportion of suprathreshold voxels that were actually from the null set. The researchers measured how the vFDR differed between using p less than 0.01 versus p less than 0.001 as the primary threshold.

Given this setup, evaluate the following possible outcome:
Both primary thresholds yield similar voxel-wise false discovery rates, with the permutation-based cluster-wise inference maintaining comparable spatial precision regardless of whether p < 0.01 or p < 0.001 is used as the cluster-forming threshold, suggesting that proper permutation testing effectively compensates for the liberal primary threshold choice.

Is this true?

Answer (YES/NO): NO